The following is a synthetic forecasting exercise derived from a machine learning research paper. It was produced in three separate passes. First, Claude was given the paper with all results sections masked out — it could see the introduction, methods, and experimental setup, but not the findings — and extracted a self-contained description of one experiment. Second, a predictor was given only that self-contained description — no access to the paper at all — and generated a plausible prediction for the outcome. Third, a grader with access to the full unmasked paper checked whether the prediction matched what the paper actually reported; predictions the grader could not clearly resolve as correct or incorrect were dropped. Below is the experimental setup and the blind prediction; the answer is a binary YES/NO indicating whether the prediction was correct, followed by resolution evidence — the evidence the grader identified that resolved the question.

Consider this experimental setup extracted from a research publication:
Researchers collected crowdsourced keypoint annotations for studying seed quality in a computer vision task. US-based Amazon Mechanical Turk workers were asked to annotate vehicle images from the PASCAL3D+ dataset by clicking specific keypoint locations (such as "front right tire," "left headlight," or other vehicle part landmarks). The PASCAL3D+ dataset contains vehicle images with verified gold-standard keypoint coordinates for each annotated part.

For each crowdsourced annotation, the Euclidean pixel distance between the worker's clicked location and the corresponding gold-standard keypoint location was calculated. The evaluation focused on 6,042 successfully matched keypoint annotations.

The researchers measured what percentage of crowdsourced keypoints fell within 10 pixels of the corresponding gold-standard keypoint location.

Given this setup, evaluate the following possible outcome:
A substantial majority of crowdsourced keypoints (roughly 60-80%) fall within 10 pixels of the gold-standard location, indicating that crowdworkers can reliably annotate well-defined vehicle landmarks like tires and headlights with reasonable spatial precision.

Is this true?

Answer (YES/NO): NO